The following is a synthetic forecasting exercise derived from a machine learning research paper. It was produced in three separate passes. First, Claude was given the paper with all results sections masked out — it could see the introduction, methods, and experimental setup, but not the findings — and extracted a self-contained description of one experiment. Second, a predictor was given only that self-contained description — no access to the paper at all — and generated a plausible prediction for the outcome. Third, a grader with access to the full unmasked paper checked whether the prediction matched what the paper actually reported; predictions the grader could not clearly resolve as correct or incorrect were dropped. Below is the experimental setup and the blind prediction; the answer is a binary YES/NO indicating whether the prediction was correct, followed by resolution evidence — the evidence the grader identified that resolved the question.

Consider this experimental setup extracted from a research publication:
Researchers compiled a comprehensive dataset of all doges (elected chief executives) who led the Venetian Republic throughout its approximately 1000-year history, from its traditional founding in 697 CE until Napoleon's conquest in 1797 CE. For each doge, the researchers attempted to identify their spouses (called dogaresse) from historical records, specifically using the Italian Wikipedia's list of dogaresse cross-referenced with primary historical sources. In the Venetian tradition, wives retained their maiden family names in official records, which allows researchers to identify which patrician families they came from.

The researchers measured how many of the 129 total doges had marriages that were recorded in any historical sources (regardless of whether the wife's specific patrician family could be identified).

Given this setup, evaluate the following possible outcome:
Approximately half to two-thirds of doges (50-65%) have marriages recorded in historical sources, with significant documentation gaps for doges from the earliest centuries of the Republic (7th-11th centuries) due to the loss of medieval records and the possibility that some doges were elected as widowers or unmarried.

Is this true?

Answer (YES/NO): YES